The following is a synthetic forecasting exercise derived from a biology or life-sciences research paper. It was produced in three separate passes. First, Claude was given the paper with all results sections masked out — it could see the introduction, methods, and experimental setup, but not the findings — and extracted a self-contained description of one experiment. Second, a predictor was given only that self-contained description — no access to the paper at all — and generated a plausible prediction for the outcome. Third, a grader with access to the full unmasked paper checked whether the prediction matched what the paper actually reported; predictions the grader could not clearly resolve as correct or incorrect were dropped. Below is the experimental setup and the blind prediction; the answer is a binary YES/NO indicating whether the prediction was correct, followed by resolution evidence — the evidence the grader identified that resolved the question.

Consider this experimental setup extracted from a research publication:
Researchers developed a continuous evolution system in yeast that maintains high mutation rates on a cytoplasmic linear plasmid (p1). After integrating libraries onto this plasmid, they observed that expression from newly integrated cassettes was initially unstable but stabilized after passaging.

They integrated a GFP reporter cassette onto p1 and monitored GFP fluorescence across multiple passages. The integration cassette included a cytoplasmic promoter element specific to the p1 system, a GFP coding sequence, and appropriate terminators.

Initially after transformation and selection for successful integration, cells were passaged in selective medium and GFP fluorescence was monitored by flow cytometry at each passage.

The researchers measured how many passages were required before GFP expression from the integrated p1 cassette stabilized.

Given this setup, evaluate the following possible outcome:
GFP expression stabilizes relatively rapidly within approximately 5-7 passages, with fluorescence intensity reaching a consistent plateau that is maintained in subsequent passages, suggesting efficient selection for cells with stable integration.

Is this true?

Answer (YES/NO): NO